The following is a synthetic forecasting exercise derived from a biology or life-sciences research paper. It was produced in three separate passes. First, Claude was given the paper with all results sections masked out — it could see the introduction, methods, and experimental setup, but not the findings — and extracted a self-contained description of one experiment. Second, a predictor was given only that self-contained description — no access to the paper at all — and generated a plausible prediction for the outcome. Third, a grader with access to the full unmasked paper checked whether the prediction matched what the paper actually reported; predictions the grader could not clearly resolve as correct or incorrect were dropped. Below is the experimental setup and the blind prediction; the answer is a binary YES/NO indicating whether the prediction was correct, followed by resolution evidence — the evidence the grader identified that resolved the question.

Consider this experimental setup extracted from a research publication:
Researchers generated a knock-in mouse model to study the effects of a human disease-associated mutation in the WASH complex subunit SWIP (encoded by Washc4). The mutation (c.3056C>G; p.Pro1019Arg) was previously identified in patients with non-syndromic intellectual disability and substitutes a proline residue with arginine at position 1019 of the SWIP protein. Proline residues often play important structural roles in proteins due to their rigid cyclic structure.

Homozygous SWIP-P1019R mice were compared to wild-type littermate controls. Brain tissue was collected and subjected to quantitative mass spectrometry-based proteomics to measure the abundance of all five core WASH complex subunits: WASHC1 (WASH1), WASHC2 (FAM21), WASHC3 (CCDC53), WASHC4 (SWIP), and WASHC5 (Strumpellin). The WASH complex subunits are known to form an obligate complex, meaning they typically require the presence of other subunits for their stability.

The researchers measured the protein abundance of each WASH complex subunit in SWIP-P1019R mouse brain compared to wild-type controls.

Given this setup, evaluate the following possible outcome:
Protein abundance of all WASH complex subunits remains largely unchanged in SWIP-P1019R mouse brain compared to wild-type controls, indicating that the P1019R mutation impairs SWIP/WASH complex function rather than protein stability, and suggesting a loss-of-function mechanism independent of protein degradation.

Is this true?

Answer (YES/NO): NO